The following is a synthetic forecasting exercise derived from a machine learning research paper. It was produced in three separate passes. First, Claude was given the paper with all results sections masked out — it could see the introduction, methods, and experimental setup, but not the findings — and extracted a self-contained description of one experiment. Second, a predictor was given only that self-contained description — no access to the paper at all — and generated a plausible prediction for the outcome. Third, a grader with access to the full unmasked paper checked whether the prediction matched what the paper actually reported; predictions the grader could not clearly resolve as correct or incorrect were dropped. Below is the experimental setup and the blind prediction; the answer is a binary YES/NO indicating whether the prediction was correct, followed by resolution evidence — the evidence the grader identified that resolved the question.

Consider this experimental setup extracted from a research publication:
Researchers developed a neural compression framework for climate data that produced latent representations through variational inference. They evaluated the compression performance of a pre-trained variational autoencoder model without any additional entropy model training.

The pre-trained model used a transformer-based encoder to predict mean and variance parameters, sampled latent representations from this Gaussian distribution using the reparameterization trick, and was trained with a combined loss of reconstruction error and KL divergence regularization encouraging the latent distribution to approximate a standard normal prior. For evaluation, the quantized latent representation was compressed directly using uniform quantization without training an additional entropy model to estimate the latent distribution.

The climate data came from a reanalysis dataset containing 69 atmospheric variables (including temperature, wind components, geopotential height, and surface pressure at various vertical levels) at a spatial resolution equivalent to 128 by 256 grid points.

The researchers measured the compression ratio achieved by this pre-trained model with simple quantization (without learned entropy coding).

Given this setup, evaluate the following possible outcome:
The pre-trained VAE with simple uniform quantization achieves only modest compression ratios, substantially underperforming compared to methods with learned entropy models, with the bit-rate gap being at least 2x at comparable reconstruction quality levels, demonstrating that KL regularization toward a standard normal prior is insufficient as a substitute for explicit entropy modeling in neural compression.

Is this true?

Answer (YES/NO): YES